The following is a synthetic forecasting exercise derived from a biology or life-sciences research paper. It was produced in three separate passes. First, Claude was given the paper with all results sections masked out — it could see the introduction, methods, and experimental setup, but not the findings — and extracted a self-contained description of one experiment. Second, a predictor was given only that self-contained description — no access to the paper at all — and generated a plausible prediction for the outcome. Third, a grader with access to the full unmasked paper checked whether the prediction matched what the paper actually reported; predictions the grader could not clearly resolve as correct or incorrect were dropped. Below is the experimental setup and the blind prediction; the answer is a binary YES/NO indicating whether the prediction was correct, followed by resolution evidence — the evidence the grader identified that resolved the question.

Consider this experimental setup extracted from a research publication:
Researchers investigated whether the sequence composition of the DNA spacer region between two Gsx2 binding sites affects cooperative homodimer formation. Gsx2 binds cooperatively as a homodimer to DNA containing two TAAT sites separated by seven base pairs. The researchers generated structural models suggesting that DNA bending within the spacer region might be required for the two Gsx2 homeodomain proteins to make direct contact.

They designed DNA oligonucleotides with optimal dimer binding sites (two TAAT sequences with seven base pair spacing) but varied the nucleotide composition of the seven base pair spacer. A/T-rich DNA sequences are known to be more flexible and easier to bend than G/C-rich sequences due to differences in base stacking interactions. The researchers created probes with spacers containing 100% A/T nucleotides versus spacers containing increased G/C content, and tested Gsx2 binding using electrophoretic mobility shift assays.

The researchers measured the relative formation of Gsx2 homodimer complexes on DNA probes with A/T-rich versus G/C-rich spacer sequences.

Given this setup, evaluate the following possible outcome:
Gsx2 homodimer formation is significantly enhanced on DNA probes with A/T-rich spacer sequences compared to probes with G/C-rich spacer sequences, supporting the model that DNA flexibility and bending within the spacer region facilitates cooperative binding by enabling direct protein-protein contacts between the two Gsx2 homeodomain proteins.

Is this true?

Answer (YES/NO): YES